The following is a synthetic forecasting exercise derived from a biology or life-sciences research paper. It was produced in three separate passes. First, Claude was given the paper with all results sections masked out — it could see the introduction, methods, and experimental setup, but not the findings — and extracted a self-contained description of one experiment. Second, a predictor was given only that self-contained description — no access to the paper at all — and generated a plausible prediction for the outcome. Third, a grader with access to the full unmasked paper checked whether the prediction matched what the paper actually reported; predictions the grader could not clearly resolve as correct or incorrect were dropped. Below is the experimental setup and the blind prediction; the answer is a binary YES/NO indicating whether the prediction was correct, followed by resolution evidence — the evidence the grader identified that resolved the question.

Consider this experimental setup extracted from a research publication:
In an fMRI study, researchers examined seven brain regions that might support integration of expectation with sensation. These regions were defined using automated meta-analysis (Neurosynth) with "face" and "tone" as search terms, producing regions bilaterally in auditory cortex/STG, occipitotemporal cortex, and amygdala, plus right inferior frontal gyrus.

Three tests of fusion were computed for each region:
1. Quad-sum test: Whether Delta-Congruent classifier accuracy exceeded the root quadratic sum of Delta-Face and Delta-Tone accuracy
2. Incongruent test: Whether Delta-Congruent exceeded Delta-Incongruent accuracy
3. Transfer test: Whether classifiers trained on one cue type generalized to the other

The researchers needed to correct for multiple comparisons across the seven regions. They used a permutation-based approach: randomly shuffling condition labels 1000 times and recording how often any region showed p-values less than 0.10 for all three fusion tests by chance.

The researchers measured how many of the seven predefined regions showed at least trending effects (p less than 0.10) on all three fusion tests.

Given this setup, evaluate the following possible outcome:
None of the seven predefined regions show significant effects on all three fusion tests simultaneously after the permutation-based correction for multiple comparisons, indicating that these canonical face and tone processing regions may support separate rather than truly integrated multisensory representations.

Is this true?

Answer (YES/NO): NO